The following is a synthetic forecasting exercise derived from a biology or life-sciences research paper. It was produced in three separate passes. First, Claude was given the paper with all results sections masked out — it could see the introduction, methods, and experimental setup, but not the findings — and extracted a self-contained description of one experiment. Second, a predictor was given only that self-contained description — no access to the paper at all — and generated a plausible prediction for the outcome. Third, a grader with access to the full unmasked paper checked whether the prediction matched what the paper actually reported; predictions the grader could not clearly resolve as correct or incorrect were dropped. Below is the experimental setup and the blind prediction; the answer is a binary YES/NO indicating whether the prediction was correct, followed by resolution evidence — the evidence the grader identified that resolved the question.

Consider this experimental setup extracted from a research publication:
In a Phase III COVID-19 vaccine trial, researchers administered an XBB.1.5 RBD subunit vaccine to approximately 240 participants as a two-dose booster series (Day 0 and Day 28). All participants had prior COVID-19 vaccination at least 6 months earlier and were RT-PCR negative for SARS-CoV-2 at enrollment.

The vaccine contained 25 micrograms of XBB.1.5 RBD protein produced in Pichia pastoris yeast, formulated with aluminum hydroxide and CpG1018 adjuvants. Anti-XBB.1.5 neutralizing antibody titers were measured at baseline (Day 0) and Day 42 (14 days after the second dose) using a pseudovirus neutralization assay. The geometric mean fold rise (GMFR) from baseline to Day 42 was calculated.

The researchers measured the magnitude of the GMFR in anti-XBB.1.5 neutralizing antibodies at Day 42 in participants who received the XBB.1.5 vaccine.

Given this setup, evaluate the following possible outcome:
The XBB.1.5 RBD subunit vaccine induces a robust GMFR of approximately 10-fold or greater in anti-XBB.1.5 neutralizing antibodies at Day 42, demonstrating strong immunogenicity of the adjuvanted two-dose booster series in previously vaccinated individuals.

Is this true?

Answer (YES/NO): YES